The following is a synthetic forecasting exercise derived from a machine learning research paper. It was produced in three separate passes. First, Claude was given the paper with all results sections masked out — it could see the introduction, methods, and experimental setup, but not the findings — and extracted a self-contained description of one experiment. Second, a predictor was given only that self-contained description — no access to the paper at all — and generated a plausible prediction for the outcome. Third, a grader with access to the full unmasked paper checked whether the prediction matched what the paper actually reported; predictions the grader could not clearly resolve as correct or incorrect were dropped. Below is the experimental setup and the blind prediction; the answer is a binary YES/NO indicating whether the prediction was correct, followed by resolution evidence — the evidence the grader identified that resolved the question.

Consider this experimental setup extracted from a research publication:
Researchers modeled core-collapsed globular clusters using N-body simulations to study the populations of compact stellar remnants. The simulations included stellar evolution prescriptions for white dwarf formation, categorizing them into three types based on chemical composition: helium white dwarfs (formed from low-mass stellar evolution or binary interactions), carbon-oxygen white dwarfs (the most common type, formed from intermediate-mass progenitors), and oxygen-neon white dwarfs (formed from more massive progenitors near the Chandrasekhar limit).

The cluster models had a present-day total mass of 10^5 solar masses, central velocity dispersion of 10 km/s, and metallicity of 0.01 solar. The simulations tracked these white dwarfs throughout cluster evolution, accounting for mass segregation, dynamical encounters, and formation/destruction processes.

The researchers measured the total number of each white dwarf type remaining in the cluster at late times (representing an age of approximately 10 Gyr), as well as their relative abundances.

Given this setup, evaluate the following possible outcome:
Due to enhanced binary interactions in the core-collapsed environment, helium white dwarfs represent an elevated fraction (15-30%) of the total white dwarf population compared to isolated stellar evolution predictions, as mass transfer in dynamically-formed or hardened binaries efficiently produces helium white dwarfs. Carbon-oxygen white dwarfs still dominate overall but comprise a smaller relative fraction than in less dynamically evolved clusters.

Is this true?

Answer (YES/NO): NO